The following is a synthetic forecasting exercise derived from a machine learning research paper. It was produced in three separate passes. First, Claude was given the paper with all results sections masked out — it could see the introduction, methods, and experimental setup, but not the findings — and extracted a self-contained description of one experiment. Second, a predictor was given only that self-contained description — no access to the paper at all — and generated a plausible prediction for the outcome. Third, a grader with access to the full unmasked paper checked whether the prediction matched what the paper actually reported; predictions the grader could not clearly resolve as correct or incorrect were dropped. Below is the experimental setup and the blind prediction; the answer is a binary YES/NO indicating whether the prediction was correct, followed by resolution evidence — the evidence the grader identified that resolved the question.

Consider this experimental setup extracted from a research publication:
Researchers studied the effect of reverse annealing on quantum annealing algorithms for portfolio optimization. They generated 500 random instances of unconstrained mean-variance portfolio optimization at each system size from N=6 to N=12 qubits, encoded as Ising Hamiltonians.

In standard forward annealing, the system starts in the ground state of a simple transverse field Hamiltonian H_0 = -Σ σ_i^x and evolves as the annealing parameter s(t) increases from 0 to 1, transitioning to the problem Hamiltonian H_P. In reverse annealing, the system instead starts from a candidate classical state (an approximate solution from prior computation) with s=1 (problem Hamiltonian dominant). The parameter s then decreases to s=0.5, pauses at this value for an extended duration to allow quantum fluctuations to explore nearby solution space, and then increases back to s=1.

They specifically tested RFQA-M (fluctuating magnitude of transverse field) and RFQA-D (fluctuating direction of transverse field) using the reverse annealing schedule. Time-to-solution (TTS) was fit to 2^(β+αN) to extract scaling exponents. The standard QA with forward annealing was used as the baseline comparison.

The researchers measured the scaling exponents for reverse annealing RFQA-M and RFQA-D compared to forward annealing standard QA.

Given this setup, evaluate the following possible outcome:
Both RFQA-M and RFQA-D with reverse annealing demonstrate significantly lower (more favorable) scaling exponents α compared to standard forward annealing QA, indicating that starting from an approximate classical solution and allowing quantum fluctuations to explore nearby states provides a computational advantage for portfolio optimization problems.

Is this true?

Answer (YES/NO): YES